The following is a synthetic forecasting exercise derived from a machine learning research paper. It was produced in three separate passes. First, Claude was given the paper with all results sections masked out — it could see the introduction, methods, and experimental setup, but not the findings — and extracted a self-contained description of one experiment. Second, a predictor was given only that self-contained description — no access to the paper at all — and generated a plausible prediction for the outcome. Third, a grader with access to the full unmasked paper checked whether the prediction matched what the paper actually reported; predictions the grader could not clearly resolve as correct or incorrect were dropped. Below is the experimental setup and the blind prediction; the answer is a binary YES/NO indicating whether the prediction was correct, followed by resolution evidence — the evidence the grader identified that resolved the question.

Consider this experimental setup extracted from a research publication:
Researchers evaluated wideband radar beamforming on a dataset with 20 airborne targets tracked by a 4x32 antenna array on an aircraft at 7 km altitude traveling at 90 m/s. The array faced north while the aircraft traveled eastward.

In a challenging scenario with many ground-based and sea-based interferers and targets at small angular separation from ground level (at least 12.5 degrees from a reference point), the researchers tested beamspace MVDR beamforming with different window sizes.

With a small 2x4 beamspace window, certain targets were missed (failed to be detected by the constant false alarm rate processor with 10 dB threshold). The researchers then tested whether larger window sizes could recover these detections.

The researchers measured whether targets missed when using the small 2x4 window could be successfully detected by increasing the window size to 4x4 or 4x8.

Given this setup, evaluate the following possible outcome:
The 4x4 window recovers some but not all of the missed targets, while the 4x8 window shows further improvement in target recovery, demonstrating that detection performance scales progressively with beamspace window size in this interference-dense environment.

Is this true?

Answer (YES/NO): NO